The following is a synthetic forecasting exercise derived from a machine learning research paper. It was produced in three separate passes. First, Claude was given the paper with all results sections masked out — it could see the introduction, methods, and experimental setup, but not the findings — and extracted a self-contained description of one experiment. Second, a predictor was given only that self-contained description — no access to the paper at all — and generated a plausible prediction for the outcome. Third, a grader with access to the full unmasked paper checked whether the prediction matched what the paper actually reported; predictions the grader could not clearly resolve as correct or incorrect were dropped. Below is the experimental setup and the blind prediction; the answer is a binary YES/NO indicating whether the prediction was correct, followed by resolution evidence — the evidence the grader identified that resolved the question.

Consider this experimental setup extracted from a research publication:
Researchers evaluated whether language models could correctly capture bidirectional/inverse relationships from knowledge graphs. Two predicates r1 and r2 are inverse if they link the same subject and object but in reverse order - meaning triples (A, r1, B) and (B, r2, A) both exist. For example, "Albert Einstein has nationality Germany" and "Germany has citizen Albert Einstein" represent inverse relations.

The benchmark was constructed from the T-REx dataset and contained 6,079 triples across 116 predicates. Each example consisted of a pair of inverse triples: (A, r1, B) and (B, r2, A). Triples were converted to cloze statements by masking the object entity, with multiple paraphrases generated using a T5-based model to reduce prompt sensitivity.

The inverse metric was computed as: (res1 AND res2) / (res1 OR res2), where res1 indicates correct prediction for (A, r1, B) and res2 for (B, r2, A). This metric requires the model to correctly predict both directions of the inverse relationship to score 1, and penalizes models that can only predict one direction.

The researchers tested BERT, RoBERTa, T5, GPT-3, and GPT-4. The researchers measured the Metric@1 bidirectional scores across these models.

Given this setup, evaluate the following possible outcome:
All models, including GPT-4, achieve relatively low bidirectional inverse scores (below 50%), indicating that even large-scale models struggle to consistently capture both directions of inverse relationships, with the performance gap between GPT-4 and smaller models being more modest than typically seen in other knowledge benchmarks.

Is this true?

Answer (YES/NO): YES